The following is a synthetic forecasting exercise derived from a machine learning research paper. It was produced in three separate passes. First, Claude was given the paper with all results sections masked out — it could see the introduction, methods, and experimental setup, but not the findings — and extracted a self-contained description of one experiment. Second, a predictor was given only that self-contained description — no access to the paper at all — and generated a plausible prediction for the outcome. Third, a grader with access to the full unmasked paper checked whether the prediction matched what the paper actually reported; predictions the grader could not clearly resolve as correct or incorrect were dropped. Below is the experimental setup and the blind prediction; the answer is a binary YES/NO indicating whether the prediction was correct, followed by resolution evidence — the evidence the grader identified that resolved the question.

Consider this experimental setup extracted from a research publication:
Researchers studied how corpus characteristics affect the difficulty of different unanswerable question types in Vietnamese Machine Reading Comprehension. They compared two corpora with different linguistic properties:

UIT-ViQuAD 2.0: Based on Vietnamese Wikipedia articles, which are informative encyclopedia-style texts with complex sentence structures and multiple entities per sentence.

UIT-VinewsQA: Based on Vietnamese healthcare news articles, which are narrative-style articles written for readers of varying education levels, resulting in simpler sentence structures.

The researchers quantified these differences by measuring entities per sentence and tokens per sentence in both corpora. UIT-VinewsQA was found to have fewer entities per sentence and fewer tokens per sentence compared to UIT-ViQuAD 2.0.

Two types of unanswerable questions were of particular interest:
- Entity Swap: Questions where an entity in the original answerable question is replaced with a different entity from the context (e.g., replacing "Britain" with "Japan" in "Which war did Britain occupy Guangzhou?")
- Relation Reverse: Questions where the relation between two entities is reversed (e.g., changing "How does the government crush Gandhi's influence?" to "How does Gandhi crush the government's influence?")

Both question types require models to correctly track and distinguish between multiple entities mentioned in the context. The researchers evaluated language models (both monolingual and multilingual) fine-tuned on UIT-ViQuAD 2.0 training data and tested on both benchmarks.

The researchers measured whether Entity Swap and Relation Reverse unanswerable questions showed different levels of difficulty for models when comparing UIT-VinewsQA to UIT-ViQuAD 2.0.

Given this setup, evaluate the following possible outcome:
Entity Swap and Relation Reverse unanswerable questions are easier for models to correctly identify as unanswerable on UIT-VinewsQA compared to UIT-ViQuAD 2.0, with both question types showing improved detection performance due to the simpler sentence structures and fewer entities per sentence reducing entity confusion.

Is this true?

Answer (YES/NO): YES